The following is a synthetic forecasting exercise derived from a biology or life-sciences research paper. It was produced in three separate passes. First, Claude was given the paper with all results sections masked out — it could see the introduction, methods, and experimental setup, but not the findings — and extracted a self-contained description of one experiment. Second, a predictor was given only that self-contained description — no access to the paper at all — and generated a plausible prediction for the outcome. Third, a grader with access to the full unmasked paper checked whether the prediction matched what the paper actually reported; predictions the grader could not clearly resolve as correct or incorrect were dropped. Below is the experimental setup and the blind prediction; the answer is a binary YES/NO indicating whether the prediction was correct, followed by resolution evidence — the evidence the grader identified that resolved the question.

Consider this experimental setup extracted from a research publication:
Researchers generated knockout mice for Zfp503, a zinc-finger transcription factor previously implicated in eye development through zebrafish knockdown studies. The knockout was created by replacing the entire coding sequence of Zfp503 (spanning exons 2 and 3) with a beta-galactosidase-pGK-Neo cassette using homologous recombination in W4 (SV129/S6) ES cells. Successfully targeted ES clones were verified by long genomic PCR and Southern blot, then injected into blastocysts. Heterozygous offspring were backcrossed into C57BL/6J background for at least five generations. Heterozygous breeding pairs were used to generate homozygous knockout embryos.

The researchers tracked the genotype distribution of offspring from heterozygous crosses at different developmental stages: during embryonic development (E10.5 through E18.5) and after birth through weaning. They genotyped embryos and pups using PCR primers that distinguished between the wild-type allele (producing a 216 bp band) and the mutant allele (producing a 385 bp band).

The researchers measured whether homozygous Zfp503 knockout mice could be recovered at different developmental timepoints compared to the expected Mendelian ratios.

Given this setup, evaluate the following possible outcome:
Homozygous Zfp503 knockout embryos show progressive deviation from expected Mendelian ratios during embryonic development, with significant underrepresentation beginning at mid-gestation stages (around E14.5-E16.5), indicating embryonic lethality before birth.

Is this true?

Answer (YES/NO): NO